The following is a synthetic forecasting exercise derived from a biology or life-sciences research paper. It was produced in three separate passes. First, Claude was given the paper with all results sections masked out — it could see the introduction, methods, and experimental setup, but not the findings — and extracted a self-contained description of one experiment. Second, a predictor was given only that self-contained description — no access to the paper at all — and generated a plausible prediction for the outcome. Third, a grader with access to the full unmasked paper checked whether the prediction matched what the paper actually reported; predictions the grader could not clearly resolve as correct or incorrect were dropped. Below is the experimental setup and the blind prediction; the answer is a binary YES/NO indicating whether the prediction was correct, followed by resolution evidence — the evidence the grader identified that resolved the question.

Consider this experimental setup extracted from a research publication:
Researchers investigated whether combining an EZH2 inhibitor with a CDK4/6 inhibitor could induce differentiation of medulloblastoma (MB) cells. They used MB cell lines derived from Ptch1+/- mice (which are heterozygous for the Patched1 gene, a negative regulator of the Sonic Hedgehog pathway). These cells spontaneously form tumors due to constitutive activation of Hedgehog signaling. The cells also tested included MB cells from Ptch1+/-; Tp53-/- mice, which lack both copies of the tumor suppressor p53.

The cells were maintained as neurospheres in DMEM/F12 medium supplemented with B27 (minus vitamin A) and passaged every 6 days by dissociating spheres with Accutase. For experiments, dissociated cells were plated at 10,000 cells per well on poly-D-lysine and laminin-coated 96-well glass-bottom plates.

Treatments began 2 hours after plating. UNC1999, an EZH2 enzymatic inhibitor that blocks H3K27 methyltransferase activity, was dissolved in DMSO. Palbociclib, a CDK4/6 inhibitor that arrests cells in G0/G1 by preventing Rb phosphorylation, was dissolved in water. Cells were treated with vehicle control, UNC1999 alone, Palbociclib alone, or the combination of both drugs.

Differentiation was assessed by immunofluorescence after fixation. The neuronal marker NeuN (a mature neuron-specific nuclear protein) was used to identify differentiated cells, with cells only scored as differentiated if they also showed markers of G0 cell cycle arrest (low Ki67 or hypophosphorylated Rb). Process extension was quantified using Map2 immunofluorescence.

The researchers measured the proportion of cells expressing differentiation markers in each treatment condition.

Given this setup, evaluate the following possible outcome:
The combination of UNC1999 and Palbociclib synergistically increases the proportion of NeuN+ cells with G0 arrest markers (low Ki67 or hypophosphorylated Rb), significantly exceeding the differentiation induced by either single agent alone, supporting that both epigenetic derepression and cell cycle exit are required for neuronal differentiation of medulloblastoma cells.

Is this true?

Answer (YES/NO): YES